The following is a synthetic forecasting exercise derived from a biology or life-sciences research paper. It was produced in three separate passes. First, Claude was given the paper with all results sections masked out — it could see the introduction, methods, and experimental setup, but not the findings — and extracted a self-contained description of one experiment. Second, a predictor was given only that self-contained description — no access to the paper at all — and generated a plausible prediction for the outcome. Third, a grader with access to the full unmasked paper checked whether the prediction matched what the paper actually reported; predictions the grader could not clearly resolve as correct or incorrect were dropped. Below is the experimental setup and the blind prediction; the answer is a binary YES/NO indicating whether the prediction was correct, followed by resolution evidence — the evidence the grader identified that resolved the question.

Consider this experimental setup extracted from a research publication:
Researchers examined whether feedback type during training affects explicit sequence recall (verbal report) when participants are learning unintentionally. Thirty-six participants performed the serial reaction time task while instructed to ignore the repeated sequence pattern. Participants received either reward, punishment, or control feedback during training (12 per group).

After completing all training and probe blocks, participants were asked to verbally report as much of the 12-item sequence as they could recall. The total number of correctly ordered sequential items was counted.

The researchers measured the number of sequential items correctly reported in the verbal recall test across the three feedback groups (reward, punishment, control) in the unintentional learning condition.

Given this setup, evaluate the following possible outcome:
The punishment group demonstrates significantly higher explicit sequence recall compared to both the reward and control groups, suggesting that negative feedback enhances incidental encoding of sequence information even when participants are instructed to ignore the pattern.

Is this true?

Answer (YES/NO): NO